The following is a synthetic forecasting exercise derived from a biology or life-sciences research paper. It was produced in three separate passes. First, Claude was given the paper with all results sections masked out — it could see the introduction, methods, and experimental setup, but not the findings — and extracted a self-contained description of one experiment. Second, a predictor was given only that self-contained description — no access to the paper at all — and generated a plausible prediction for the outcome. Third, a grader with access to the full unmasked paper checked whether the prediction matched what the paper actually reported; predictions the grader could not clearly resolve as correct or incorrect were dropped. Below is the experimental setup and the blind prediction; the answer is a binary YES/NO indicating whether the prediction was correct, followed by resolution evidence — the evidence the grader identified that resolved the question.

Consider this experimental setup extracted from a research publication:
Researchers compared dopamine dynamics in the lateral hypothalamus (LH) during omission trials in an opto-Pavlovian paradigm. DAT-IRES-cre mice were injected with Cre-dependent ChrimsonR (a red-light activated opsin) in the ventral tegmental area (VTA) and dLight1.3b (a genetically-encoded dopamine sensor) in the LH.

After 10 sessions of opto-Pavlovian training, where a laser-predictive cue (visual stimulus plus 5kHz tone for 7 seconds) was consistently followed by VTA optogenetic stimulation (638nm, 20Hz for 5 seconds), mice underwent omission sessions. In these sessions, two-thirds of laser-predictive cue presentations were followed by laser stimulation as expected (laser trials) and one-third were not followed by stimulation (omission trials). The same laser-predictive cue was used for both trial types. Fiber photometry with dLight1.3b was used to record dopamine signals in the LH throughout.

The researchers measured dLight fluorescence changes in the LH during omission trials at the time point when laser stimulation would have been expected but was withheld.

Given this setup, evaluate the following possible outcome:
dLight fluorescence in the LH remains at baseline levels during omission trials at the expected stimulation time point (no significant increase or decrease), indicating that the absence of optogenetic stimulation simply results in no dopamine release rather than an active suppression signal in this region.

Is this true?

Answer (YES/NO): NO